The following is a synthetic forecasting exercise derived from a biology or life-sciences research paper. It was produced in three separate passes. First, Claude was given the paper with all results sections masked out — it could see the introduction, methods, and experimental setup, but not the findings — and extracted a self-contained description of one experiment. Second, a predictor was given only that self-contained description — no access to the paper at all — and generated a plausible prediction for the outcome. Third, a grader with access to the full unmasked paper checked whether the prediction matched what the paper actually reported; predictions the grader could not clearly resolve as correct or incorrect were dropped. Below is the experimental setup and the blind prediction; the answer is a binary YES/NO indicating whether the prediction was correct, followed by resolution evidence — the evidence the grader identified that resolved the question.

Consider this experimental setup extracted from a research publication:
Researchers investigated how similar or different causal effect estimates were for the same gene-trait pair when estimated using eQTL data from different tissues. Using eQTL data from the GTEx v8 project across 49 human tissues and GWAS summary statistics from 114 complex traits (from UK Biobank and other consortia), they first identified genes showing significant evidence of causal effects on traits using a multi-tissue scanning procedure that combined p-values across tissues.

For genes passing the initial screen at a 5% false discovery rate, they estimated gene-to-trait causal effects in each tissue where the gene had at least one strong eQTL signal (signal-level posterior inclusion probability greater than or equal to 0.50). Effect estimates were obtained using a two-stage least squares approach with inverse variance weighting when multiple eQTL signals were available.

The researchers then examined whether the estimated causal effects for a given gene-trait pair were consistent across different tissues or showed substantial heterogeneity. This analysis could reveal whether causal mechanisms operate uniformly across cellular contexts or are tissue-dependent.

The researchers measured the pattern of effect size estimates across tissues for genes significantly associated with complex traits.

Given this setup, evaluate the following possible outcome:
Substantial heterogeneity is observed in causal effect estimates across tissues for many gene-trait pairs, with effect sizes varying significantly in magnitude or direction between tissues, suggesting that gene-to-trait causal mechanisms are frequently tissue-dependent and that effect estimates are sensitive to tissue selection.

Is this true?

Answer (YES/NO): NO